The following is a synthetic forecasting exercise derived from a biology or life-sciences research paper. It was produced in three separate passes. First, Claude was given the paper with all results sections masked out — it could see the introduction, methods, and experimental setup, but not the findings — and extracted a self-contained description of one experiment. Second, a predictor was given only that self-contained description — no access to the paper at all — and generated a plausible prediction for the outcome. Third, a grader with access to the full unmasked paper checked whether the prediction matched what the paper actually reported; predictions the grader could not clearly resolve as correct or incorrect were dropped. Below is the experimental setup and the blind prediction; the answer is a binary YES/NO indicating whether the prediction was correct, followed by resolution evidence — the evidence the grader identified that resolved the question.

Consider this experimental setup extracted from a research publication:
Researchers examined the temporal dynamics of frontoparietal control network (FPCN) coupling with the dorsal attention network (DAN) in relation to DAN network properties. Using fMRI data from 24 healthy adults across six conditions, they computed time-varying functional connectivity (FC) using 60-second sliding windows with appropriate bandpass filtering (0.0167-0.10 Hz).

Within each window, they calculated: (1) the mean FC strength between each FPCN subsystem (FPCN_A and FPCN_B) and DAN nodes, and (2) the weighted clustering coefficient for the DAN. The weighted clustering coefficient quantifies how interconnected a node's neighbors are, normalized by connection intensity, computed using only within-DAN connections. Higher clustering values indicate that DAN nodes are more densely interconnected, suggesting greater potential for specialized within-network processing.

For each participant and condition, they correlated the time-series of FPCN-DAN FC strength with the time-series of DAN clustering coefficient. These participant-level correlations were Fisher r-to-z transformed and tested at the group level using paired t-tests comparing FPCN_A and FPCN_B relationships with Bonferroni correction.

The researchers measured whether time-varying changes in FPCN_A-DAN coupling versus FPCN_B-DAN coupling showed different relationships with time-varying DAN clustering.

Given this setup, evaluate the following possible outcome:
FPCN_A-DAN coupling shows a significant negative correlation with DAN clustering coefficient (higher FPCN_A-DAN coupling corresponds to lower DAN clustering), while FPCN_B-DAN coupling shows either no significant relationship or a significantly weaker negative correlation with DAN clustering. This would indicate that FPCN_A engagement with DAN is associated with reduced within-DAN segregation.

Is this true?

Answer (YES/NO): NO